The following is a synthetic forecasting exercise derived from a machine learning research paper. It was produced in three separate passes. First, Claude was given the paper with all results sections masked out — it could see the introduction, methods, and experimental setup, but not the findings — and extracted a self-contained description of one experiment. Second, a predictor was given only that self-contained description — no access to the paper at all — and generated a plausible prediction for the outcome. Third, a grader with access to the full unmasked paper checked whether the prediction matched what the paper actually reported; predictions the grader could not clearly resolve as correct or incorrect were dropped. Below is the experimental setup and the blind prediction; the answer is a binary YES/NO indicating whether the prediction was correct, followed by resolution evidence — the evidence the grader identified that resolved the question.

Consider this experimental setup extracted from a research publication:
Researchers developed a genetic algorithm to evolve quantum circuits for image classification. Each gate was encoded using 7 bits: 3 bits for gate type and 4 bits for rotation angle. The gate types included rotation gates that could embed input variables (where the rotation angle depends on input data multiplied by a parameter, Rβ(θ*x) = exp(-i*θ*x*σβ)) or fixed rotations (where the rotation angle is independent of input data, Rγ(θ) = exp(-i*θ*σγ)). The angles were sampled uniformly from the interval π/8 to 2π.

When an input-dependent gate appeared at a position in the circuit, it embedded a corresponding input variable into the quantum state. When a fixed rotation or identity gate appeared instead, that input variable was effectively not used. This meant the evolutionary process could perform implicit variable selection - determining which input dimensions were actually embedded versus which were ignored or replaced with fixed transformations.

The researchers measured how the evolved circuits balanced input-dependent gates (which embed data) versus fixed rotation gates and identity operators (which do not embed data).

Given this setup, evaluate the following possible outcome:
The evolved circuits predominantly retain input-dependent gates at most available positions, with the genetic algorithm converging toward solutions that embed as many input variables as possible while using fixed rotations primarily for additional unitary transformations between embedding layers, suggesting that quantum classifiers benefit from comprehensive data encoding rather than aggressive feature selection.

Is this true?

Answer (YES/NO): NO